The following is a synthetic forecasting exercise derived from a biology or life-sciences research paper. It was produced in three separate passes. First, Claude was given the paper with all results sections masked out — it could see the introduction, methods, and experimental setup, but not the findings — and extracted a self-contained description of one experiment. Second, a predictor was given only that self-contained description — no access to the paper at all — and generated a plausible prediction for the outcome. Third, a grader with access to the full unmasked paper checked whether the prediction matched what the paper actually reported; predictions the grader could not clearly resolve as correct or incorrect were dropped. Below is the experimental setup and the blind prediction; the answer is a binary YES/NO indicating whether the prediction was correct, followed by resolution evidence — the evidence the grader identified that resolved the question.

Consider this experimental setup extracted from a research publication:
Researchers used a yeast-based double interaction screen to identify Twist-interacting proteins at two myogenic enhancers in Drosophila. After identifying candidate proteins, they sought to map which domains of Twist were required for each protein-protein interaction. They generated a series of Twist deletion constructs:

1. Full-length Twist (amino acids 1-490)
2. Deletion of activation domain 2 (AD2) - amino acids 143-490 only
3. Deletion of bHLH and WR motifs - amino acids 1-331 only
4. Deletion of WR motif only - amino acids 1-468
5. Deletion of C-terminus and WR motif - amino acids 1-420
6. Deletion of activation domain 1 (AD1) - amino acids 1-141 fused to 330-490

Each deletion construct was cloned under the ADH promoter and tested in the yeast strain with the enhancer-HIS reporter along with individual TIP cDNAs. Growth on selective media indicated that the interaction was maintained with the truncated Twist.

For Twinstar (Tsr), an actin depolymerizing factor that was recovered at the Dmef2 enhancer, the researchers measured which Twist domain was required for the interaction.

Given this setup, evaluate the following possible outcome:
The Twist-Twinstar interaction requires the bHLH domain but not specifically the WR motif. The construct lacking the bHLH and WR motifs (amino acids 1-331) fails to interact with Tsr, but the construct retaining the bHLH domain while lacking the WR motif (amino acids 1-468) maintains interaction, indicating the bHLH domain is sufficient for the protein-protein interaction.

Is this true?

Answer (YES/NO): NO